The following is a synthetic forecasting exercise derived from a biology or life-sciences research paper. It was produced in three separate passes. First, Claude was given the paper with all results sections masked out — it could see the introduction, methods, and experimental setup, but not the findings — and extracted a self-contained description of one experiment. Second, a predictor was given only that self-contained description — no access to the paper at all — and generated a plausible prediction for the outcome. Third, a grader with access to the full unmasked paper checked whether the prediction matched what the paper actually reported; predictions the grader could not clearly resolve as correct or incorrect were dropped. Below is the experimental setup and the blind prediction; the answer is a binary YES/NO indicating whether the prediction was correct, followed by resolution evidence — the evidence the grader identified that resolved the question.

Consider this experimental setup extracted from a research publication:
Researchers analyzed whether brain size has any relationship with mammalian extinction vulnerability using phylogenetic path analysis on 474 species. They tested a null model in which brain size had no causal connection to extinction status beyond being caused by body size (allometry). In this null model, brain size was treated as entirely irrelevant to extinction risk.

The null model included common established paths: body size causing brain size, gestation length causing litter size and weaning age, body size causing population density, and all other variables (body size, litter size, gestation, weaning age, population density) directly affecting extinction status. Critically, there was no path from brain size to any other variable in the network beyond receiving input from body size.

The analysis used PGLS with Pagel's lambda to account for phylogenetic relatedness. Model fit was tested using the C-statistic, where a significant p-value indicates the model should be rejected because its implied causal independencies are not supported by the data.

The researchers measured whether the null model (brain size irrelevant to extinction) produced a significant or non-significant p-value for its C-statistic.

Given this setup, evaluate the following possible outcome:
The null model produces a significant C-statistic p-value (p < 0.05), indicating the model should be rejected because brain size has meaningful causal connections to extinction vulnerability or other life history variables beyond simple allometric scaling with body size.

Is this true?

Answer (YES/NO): YES